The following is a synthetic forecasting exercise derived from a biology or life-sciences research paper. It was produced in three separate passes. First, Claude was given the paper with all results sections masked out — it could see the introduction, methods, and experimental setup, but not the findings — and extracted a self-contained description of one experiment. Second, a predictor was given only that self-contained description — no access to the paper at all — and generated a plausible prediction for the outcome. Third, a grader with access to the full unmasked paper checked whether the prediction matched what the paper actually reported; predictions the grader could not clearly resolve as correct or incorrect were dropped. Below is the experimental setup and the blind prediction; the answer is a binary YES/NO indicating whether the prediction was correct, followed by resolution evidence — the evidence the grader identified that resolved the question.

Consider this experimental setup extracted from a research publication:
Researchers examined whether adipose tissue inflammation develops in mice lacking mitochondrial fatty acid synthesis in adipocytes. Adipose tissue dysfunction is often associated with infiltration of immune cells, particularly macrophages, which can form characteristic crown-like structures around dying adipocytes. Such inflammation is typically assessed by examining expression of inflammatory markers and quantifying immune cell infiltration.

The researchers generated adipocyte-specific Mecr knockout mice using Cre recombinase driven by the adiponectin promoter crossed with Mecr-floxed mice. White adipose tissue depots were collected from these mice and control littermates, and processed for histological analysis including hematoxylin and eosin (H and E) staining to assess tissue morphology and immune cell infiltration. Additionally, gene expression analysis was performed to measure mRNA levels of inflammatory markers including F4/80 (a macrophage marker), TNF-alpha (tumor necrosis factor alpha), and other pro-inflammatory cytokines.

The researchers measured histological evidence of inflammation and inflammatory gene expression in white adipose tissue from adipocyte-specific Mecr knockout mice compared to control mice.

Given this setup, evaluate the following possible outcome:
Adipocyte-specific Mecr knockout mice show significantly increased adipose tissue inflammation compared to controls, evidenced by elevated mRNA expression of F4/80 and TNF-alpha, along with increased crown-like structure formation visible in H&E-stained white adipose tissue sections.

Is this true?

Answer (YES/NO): NO